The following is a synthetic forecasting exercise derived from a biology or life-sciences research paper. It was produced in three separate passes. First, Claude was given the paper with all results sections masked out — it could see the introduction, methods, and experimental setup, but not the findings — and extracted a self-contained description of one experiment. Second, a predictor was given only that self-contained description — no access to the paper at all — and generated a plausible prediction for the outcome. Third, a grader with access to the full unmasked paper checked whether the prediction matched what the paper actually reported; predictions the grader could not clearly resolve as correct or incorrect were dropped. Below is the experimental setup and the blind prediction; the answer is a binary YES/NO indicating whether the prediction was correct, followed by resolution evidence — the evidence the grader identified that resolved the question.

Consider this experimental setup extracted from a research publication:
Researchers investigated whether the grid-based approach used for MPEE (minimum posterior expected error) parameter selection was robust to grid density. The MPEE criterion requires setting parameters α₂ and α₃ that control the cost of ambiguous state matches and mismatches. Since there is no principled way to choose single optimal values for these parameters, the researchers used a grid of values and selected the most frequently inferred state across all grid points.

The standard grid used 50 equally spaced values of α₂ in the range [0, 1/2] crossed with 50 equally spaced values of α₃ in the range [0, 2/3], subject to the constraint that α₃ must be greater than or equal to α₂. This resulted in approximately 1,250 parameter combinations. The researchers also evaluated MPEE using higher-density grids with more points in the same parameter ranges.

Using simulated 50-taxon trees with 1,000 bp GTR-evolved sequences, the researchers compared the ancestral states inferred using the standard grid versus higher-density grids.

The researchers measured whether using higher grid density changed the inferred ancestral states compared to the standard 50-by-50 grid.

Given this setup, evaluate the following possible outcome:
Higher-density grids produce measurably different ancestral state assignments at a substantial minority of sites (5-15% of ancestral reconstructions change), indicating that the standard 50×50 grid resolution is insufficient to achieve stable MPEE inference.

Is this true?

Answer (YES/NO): NO